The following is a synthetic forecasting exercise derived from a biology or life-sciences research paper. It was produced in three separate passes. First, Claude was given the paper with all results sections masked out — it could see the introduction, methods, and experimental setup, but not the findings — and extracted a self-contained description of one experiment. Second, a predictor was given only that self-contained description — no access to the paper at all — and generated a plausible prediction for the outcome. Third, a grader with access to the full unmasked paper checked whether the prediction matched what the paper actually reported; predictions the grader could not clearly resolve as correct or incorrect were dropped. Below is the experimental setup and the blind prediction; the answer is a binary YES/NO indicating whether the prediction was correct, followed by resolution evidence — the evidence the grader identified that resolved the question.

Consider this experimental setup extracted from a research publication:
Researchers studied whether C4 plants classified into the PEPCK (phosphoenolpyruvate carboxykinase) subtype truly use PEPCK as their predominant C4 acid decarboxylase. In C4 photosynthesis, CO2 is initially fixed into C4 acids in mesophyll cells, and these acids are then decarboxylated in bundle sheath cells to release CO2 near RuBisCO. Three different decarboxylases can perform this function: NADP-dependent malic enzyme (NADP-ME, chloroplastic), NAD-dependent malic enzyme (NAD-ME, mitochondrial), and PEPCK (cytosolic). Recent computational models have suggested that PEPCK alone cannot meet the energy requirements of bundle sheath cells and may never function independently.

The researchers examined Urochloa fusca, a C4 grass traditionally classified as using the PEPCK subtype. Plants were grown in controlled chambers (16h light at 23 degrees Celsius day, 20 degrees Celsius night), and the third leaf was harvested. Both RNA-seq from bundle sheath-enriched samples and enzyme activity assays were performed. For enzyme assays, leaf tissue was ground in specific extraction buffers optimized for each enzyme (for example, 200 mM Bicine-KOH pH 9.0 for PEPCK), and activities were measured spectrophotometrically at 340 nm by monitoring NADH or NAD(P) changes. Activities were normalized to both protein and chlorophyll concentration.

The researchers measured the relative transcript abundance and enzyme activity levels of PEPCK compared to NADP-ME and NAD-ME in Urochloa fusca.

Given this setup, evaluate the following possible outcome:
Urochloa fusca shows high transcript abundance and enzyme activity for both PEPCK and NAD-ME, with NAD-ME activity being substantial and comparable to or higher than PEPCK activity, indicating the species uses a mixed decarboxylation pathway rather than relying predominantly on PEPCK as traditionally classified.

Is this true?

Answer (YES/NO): NO